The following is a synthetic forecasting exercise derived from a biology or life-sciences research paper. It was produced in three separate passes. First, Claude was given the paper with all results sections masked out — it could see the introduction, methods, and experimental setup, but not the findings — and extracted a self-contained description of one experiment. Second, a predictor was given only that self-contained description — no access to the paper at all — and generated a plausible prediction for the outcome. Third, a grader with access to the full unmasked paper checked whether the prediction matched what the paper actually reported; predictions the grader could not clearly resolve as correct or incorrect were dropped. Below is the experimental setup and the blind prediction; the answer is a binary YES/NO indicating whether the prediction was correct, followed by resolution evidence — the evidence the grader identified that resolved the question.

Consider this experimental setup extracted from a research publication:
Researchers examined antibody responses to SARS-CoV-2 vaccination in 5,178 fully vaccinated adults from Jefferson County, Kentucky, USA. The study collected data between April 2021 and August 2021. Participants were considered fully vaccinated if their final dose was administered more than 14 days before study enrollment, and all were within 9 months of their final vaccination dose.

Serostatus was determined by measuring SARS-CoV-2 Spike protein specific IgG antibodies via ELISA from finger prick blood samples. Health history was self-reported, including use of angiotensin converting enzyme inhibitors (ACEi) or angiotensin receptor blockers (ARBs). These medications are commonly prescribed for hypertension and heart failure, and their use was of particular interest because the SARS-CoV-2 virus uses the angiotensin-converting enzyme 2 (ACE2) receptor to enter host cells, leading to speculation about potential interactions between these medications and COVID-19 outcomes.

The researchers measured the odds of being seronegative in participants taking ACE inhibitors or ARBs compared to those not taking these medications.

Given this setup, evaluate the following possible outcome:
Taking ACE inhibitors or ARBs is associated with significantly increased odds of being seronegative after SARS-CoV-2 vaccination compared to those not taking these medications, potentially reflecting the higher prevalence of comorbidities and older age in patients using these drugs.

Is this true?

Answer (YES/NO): NO